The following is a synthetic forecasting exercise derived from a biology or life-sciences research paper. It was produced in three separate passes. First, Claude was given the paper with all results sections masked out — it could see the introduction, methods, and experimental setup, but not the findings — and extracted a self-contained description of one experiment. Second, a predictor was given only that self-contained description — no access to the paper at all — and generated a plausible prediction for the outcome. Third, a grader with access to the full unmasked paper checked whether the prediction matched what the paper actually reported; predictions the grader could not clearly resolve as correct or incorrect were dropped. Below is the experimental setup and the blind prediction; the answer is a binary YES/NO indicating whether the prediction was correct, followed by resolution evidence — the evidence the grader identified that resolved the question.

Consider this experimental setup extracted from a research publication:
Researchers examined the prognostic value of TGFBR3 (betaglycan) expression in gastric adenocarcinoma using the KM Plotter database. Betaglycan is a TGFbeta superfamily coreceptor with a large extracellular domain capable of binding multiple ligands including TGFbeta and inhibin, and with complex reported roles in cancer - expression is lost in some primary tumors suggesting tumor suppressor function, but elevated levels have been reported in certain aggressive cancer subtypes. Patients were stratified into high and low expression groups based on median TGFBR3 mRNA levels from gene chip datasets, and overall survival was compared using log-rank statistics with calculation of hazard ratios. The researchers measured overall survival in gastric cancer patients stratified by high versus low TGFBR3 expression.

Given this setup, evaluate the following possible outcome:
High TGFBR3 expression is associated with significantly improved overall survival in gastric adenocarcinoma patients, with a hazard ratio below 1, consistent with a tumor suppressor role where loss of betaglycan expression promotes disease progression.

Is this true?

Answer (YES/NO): NO